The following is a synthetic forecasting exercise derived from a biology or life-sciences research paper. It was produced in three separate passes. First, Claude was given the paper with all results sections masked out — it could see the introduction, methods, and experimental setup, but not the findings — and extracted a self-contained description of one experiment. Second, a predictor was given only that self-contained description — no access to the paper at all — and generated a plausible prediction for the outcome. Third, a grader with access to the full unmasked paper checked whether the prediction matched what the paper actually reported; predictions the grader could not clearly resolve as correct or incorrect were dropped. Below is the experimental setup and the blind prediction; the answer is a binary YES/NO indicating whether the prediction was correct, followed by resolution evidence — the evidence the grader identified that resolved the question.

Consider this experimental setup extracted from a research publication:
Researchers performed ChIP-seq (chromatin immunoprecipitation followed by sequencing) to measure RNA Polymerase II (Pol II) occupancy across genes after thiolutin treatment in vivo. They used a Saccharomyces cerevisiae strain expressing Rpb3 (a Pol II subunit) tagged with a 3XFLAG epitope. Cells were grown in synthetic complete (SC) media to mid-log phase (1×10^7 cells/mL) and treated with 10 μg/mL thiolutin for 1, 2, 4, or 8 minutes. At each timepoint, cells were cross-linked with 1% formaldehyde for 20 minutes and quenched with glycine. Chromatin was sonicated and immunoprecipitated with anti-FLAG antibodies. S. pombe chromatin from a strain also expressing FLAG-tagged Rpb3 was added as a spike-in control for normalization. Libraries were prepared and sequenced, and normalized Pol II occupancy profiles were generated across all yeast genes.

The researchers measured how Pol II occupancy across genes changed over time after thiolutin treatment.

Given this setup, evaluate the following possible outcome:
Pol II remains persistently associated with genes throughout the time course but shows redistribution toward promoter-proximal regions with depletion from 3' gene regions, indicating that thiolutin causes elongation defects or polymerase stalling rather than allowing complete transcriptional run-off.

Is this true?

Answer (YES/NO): NO